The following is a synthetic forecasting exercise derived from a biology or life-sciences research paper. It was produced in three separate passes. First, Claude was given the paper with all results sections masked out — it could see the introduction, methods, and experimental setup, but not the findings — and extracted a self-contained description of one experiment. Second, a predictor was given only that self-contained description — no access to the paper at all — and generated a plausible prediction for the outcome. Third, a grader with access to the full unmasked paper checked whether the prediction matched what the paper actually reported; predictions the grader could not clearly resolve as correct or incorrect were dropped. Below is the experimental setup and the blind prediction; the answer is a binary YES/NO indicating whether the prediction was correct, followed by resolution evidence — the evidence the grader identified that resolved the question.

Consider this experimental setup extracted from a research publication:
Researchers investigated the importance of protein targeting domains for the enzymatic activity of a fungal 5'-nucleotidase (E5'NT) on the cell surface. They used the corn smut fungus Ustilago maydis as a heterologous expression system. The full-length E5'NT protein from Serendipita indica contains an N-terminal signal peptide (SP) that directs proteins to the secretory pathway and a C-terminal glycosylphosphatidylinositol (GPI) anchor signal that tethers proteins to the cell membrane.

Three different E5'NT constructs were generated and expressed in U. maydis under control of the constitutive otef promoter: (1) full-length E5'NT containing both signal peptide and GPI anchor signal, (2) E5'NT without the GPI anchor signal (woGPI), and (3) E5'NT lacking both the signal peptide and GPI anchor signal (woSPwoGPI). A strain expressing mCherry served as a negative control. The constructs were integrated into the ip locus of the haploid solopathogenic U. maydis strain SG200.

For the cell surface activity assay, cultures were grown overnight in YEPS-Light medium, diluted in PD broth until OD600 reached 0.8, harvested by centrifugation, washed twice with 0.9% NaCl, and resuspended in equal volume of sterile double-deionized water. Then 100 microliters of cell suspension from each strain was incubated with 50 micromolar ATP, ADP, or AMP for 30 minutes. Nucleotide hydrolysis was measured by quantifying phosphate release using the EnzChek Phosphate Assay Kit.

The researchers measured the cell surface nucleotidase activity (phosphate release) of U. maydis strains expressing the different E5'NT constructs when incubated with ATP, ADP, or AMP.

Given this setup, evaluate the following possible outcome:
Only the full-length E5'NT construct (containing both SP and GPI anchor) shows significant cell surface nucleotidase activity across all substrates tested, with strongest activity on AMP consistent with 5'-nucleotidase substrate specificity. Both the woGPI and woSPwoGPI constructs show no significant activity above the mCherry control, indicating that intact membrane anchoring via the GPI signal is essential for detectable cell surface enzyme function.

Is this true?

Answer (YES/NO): NO